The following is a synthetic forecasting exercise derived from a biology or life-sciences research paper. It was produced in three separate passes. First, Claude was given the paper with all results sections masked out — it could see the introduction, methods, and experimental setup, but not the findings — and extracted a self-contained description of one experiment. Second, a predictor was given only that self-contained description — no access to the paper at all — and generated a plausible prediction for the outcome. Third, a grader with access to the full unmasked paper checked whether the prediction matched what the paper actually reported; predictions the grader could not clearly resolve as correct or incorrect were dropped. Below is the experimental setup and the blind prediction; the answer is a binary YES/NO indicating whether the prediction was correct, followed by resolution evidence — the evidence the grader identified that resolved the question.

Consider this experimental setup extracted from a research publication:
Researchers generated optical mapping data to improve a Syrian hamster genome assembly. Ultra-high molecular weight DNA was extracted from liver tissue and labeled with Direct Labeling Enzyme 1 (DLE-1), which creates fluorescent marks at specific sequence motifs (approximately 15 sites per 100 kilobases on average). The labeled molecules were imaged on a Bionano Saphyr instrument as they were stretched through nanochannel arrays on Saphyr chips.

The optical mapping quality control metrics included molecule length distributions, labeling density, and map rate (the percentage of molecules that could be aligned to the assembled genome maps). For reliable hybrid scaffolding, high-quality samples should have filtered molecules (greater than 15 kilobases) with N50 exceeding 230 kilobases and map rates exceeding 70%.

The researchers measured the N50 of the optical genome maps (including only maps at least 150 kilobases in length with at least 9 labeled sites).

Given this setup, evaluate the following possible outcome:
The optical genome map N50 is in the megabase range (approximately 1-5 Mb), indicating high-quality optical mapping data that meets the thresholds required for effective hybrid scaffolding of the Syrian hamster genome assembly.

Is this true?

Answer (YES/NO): NO